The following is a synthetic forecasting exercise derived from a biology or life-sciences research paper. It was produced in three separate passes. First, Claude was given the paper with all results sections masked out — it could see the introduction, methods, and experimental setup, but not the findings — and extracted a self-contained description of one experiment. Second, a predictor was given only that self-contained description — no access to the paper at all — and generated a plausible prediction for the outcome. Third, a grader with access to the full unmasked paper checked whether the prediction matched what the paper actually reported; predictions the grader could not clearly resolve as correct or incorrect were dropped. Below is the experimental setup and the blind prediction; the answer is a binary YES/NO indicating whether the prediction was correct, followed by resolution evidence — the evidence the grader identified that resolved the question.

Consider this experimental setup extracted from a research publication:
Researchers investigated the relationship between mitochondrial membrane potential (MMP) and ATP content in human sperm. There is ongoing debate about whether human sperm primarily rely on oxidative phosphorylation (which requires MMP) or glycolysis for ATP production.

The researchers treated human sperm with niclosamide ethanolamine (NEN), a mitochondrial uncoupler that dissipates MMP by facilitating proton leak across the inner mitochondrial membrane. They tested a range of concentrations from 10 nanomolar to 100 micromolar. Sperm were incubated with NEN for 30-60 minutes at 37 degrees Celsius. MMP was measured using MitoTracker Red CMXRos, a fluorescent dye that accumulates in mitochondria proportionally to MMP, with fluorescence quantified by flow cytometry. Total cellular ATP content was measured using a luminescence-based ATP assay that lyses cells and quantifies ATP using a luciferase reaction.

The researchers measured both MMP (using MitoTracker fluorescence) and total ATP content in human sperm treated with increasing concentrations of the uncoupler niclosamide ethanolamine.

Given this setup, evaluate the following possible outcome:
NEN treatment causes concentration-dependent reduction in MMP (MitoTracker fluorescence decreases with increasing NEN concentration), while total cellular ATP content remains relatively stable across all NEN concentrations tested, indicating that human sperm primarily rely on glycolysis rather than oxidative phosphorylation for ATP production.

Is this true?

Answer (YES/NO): YES